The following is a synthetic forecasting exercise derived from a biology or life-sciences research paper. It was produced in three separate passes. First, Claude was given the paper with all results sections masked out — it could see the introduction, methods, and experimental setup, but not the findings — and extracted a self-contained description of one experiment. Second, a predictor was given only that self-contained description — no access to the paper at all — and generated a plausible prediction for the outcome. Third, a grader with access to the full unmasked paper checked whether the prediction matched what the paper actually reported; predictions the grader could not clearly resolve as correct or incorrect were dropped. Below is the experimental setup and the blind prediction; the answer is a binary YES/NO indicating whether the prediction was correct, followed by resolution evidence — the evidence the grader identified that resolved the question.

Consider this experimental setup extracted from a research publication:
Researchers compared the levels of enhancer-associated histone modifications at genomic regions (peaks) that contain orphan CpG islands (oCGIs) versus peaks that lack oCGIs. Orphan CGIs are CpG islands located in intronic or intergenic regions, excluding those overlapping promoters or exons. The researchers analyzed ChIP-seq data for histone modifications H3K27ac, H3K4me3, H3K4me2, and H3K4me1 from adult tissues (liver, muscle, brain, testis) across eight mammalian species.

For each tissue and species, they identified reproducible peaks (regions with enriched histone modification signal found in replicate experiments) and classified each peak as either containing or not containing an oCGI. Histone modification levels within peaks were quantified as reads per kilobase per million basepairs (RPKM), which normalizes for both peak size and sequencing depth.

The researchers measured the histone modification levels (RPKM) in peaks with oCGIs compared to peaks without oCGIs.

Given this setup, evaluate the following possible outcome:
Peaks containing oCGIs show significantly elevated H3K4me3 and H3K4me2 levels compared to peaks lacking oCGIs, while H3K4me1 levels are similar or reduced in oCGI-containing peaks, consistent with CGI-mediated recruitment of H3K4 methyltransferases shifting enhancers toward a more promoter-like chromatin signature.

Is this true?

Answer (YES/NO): NO